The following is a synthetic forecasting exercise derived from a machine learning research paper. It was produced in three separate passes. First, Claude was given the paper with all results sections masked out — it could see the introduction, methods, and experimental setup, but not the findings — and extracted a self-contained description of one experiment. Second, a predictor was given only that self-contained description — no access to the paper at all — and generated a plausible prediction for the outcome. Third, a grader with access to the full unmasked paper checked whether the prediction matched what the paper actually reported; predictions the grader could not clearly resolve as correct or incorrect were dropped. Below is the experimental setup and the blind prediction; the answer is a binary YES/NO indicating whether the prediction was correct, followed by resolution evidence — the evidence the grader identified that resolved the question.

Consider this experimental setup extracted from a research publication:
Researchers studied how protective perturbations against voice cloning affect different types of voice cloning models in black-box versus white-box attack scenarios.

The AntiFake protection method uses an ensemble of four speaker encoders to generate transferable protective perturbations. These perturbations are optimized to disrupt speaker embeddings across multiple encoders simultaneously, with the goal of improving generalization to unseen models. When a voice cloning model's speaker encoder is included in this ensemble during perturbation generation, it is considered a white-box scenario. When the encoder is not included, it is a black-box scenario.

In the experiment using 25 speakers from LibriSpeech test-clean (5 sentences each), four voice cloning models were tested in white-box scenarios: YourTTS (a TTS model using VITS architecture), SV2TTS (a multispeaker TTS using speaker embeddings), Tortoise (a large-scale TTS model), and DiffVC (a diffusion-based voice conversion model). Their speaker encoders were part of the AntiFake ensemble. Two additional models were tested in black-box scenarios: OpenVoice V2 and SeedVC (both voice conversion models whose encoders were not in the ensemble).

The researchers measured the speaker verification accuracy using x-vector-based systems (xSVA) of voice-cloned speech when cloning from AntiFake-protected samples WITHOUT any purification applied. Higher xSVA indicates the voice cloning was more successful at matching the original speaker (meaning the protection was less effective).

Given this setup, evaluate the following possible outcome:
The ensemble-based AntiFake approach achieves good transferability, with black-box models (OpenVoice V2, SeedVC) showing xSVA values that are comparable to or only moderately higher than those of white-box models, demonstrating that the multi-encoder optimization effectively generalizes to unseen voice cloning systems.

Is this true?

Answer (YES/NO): NO